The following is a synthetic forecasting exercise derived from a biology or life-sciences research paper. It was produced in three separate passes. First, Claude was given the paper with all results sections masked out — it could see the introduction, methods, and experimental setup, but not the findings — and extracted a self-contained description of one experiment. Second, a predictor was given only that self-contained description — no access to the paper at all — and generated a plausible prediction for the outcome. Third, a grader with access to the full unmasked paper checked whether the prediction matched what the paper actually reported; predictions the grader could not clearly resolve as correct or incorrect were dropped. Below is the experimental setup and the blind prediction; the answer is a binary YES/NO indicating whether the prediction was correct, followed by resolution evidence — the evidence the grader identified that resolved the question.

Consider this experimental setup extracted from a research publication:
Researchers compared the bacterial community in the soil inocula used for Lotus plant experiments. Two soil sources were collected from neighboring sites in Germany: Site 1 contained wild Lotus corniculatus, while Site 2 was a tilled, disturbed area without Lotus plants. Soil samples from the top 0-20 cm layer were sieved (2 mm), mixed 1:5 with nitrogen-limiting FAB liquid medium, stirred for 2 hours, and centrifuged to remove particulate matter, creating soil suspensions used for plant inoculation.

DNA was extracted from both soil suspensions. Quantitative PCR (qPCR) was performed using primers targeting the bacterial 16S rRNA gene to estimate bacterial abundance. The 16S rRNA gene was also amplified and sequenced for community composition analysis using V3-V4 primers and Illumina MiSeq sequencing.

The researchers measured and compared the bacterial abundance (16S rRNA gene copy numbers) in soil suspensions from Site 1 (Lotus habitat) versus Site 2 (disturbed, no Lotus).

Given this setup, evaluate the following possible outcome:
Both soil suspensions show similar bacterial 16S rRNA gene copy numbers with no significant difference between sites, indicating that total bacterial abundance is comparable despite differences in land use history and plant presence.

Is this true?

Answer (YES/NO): YES